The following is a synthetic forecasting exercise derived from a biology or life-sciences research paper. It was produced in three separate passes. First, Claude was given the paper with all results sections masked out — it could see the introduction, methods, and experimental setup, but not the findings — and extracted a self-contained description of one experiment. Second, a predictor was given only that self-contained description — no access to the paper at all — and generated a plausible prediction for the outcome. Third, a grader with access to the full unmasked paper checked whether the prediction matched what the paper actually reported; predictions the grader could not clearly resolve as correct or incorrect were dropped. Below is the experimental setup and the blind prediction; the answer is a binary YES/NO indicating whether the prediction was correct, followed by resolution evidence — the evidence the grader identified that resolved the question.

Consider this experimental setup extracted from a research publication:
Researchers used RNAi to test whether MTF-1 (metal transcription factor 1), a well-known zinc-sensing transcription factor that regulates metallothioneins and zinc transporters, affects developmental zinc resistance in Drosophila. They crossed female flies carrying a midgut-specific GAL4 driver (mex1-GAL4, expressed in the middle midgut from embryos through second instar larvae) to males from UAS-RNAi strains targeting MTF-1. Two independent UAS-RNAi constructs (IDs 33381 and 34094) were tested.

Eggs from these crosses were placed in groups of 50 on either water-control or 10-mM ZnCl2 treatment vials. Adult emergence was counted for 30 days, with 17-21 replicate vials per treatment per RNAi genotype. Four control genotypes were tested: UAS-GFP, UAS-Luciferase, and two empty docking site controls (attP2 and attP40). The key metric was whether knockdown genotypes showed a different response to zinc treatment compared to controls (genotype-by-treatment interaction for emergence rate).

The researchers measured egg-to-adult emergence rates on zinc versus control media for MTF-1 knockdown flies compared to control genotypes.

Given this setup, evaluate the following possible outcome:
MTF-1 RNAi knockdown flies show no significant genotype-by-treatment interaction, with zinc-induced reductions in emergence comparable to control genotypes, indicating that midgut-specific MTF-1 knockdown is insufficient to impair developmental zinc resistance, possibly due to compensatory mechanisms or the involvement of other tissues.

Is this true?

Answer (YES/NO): NO